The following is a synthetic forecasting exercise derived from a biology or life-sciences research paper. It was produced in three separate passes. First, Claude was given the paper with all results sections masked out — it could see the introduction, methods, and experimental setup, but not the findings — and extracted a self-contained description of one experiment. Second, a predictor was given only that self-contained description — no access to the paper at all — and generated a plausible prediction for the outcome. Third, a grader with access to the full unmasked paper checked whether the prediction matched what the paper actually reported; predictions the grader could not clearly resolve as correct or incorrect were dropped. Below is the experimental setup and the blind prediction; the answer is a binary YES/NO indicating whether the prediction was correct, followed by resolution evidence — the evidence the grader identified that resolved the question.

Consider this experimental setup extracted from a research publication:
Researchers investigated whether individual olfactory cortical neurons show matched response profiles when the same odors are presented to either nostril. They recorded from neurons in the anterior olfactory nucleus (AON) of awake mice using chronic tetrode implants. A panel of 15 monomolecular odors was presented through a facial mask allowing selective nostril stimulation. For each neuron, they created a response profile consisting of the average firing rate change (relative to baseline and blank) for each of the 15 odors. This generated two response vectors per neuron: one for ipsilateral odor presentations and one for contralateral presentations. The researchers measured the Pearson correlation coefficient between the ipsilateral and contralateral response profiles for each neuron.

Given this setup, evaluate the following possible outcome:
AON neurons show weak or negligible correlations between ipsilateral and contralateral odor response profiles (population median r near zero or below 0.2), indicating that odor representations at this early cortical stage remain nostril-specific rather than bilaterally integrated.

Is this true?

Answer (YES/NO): NO